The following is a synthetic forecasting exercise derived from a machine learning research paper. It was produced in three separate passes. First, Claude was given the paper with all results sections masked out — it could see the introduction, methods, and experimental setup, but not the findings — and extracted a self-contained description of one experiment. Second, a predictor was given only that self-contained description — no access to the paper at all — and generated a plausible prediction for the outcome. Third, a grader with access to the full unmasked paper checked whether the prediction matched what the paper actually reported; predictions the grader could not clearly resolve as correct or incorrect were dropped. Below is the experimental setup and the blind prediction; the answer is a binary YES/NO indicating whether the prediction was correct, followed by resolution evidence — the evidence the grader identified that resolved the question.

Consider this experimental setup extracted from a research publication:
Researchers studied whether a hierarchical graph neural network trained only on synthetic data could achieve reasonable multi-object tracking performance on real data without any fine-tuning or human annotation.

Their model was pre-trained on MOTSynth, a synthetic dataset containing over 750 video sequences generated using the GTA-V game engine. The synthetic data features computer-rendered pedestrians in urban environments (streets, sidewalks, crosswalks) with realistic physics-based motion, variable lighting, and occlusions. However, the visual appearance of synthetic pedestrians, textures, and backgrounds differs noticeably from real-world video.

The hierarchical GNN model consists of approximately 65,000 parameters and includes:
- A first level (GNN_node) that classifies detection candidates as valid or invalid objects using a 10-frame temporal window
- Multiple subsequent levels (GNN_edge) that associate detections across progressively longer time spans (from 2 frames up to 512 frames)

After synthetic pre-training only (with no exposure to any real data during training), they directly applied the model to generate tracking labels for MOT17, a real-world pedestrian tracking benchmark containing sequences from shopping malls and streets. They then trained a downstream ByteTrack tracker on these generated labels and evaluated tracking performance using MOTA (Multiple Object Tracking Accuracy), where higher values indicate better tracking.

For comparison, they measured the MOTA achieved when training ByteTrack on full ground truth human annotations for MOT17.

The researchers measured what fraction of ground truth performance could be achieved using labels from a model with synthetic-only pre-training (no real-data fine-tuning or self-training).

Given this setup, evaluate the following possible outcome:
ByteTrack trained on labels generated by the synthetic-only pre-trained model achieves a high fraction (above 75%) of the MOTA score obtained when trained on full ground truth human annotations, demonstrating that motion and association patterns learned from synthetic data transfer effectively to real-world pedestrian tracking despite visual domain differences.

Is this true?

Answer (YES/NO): YES